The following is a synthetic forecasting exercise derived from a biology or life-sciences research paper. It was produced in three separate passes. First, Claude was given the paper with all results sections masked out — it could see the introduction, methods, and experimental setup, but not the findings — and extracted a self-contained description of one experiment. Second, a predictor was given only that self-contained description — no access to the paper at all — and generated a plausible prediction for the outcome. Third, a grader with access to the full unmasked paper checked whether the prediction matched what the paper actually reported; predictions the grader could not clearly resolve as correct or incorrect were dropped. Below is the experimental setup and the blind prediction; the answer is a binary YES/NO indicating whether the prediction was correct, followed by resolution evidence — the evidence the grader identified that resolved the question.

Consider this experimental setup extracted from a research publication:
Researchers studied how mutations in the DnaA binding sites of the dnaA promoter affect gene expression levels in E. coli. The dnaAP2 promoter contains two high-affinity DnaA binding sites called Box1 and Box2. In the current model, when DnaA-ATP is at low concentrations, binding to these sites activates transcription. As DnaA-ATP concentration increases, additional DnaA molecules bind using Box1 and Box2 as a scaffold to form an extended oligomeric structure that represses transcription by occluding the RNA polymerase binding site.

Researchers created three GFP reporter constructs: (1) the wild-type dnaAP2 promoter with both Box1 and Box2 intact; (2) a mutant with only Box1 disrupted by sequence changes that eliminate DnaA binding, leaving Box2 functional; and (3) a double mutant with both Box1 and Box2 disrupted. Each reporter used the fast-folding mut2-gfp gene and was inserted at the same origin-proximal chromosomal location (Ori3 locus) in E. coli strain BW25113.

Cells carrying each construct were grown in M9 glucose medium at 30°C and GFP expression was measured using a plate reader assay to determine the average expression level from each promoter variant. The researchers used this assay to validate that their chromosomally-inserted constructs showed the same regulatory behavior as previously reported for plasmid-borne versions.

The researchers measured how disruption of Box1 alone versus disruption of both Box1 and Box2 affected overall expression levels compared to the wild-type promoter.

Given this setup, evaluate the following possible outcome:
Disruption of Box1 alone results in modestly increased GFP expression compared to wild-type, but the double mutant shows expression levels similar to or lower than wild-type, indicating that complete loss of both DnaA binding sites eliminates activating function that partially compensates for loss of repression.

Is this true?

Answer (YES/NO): YES